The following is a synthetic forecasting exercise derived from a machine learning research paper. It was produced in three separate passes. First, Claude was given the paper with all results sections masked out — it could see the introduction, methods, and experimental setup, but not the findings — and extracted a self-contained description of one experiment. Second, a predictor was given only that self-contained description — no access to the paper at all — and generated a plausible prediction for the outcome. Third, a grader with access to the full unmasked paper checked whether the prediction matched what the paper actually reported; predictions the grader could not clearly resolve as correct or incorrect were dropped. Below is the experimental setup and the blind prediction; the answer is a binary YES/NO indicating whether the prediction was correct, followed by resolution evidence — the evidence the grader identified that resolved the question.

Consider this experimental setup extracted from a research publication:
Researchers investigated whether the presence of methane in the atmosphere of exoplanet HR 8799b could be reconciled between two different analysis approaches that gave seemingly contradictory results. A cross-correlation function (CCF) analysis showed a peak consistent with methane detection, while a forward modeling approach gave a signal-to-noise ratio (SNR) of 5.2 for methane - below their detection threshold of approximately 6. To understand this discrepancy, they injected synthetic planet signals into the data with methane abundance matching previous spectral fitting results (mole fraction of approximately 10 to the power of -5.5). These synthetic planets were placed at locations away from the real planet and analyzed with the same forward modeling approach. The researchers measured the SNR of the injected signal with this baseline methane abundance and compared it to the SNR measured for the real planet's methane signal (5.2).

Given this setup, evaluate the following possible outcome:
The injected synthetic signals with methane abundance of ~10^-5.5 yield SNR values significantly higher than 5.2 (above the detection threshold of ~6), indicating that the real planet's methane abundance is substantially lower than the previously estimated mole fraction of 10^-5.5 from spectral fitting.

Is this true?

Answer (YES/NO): NO